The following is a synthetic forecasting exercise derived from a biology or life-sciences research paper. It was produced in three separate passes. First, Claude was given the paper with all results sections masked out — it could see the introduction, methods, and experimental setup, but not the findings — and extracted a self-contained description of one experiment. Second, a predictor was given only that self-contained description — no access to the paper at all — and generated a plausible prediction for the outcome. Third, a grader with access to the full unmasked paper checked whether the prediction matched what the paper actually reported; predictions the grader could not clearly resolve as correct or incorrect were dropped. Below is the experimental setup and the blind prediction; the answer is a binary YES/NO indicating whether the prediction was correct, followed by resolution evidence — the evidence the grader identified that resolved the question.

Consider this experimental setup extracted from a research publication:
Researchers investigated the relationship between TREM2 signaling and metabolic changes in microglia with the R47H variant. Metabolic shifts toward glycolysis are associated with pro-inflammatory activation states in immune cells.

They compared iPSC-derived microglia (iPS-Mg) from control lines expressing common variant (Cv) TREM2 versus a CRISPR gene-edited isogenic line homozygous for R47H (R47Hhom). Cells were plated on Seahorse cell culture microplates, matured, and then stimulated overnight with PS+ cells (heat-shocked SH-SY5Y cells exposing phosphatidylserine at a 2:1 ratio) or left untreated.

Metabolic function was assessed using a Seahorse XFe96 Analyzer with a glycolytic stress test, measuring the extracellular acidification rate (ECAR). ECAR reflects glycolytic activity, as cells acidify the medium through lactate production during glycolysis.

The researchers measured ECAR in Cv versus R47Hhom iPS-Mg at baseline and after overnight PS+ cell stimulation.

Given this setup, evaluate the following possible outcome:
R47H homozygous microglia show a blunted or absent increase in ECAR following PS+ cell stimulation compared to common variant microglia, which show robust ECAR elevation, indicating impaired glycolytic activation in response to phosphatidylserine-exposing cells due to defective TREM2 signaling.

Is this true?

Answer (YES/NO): NO